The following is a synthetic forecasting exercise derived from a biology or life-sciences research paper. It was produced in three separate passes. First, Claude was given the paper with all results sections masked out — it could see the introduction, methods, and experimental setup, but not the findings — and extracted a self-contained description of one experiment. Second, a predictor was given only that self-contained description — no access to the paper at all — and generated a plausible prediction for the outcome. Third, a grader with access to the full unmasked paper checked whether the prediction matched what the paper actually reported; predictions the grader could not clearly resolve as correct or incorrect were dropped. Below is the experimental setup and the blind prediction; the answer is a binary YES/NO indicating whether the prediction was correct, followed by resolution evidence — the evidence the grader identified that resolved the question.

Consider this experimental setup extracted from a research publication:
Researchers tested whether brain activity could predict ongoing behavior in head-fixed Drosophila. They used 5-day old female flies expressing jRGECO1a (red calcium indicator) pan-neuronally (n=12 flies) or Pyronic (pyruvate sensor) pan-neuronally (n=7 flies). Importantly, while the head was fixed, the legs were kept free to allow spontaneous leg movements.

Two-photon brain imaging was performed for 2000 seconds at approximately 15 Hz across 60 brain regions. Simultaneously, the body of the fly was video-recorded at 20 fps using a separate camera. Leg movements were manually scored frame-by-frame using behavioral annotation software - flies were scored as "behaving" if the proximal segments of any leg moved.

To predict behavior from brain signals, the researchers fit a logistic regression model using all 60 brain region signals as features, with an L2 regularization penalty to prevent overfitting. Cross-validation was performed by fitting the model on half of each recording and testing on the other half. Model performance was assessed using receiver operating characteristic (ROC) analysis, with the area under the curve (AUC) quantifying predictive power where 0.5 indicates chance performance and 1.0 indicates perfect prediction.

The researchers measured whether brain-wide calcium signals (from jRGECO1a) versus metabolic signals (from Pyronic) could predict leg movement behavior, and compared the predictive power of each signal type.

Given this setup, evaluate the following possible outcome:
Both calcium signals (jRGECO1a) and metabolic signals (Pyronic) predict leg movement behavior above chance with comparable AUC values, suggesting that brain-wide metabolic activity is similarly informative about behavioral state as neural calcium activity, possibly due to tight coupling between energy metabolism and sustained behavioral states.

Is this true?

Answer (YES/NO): NO